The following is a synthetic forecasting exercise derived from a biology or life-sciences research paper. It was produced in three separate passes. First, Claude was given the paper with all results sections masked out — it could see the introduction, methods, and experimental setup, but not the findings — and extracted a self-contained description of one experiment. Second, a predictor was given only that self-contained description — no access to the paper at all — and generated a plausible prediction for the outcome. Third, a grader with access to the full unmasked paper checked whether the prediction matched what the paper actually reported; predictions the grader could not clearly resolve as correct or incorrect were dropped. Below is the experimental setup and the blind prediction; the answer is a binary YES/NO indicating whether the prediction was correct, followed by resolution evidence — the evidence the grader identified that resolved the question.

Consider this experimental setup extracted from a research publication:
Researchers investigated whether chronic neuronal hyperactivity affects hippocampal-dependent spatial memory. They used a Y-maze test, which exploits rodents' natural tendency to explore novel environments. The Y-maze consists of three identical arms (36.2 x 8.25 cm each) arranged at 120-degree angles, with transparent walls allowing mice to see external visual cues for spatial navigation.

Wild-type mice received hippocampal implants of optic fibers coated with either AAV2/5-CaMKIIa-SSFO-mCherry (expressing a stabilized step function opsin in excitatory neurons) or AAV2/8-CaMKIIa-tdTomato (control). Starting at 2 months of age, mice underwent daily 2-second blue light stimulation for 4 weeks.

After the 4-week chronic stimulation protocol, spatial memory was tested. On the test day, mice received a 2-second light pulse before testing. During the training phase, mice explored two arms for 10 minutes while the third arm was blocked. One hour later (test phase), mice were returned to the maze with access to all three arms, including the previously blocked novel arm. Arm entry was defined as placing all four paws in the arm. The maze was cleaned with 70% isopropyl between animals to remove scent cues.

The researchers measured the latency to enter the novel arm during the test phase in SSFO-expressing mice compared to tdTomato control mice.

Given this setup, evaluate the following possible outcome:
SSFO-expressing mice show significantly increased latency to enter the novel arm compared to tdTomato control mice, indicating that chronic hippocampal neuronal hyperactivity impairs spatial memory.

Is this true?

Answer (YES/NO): YES